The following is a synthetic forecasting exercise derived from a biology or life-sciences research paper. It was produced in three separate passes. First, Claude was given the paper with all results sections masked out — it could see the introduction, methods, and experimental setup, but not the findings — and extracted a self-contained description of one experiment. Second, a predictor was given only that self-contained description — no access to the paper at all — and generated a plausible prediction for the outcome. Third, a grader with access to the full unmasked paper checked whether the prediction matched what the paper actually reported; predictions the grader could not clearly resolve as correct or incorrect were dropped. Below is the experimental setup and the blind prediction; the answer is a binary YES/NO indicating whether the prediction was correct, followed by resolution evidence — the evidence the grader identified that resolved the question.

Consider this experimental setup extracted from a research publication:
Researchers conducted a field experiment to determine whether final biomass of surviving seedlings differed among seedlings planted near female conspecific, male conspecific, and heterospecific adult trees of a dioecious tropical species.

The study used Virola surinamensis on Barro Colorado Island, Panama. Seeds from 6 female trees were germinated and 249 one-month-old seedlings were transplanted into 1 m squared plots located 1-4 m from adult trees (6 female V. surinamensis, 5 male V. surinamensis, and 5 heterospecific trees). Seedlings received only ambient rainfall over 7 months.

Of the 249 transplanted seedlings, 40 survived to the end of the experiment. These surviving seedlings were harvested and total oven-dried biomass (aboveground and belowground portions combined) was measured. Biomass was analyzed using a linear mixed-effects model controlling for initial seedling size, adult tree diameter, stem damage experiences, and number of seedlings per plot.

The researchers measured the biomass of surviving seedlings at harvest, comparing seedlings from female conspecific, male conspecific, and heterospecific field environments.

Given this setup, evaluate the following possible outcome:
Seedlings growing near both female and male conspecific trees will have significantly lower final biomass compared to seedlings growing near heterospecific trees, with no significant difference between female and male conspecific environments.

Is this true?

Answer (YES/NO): NO